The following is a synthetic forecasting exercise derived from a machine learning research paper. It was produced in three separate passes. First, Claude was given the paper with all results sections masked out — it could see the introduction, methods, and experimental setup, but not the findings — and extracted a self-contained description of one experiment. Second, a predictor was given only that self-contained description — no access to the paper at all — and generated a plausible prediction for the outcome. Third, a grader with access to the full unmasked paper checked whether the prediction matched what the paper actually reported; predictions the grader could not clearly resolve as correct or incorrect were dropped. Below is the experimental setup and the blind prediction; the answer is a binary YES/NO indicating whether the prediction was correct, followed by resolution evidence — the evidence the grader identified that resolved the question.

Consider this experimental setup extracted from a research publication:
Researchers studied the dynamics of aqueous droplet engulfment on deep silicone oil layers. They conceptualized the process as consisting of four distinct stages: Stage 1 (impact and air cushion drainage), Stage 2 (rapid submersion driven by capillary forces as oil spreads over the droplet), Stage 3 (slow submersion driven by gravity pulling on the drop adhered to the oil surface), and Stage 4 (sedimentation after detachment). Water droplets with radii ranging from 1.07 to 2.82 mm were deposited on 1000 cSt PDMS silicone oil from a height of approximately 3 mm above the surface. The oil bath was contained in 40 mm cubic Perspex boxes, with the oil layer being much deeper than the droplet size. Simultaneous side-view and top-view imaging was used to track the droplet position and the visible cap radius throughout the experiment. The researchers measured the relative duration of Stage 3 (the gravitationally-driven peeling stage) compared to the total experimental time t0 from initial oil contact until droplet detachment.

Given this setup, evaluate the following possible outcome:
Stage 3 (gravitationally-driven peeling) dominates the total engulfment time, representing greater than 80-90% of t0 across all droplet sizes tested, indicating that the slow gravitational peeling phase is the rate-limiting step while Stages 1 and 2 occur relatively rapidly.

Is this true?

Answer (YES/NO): YES